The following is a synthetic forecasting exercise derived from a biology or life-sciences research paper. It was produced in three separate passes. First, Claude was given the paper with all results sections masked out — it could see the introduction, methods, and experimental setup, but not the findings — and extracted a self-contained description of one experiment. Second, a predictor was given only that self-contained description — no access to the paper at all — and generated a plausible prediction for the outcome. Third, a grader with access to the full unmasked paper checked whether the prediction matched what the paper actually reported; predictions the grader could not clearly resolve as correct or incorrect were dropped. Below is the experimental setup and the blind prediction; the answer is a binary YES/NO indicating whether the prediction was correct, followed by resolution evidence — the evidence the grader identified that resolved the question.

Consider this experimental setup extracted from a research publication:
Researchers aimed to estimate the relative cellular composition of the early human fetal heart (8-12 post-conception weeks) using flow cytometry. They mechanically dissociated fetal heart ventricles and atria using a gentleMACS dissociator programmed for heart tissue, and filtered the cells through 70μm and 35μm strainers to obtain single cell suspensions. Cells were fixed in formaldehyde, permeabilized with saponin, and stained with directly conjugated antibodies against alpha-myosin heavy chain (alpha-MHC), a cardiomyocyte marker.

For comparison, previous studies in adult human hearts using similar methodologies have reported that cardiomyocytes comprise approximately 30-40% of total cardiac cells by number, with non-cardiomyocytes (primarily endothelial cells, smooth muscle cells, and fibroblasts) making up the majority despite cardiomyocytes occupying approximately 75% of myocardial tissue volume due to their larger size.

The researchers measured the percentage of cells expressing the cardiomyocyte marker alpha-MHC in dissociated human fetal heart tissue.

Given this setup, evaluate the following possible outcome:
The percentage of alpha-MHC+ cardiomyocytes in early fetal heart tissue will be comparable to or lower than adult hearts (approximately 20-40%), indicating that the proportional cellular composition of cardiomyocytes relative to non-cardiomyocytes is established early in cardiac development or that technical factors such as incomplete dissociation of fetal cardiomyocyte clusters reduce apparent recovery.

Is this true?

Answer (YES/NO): NO